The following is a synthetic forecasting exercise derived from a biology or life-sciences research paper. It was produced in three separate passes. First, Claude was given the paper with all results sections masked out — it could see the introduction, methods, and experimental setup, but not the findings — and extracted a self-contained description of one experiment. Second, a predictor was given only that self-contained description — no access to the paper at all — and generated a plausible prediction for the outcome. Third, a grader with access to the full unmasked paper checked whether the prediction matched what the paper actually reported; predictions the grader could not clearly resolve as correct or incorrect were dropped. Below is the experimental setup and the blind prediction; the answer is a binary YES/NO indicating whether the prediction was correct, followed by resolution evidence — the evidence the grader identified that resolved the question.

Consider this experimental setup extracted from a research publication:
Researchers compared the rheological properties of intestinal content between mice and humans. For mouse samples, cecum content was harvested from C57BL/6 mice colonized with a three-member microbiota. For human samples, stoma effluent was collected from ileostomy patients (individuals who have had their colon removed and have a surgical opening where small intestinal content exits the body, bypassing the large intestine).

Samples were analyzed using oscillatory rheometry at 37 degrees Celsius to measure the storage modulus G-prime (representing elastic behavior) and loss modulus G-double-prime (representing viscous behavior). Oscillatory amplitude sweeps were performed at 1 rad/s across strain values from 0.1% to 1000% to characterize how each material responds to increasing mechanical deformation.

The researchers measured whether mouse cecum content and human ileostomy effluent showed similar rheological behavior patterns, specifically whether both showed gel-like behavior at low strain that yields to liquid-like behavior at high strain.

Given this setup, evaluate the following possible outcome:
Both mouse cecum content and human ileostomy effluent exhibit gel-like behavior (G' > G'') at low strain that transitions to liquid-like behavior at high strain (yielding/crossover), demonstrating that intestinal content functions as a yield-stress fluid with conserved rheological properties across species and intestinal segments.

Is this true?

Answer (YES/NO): YES